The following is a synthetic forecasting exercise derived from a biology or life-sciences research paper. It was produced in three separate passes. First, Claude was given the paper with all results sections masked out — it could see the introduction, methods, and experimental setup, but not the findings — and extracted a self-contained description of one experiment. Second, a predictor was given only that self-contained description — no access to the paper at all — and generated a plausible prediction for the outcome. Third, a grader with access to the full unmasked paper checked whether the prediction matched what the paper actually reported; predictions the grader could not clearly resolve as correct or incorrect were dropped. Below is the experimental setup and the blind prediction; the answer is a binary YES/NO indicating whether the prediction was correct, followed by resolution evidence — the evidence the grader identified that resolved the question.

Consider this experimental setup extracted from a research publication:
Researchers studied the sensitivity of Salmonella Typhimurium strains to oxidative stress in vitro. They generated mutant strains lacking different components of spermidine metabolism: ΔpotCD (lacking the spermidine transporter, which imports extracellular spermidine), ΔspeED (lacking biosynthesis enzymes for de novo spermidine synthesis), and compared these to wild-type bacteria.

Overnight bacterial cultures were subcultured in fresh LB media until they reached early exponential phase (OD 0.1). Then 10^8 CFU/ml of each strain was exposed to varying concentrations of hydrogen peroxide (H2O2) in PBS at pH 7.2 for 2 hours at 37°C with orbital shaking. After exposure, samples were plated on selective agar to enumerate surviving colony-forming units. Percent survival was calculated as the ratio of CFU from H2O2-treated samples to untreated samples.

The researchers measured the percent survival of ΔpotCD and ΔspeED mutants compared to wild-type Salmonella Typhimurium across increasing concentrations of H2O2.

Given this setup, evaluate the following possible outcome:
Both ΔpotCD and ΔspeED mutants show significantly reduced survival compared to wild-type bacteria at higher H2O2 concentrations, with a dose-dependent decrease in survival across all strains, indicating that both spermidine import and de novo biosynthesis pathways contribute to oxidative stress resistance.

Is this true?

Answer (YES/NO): YES